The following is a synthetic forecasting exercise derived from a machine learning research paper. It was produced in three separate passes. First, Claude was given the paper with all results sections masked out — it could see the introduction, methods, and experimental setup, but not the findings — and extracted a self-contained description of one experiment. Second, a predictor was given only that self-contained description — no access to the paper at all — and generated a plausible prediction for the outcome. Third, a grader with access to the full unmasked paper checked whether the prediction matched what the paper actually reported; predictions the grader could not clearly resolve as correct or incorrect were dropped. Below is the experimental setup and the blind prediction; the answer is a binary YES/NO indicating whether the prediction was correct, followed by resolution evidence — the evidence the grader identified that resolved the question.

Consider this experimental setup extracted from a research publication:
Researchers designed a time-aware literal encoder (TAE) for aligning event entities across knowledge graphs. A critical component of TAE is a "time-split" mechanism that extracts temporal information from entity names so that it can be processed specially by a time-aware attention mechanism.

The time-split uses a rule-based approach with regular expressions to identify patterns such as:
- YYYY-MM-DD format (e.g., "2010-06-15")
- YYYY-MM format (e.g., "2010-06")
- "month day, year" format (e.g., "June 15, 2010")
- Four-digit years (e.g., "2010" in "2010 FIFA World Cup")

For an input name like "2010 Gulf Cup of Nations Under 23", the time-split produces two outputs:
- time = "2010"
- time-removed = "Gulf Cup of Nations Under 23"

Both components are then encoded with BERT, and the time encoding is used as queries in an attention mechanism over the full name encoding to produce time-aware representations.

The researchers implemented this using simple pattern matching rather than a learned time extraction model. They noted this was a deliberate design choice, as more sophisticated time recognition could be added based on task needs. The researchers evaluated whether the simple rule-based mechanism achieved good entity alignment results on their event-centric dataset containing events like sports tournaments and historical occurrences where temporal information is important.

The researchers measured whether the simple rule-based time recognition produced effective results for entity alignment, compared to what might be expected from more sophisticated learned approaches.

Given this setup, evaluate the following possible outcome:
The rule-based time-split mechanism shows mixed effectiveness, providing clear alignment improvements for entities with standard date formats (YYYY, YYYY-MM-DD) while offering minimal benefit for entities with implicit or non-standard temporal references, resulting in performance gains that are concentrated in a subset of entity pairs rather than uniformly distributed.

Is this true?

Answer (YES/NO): NO